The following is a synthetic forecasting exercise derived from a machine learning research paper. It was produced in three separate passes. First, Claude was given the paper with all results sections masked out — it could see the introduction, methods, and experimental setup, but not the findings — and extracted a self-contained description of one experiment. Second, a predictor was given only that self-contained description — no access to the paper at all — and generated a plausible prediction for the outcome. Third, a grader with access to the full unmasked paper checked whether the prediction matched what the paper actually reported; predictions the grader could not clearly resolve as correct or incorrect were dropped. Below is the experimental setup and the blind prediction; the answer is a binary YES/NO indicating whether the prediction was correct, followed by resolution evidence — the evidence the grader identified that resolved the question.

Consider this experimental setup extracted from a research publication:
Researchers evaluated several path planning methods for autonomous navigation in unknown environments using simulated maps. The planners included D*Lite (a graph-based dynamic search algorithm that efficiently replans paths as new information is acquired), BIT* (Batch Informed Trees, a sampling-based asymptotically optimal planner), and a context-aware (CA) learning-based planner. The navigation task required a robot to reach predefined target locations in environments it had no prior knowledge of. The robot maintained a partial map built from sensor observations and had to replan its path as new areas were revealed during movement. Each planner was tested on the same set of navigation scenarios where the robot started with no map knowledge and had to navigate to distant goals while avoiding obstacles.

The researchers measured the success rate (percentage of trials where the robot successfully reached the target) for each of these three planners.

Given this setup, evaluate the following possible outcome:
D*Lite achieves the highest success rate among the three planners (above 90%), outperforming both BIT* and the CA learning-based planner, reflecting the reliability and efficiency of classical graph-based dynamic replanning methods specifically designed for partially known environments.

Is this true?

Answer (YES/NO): YES